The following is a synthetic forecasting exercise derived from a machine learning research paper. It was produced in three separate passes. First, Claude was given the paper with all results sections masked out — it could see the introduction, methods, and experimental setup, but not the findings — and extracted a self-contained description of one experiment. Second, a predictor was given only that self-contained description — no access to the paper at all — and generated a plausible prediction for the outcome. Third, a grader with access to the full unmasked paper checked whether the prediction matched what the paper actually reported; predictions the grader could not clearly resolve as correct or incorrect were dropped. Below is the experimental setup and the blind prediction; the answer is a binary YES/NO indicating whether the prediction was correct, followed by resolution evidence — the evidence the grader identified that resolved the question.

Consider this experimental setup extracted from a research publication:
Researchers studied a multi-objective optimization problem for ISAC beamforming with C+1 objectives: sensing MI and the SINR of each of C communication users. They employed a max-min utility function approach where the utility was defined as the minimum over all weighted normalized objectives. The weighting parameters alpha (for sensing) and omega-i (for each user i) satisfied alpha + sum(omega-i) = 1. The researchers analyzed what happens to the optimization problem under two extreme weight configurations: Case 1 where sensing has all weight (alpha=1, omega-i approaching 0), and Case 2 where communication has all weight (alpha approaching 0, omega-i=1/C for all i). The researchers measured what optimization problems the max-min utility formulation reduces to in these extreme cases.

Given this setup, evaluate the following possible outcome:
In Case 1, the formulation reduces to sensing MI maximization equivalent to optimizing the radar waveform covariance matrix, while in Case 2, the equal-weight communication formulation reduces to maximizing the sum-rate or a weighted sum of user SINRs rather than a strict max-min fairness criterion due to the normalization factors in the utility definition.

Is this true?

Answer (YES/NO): NO